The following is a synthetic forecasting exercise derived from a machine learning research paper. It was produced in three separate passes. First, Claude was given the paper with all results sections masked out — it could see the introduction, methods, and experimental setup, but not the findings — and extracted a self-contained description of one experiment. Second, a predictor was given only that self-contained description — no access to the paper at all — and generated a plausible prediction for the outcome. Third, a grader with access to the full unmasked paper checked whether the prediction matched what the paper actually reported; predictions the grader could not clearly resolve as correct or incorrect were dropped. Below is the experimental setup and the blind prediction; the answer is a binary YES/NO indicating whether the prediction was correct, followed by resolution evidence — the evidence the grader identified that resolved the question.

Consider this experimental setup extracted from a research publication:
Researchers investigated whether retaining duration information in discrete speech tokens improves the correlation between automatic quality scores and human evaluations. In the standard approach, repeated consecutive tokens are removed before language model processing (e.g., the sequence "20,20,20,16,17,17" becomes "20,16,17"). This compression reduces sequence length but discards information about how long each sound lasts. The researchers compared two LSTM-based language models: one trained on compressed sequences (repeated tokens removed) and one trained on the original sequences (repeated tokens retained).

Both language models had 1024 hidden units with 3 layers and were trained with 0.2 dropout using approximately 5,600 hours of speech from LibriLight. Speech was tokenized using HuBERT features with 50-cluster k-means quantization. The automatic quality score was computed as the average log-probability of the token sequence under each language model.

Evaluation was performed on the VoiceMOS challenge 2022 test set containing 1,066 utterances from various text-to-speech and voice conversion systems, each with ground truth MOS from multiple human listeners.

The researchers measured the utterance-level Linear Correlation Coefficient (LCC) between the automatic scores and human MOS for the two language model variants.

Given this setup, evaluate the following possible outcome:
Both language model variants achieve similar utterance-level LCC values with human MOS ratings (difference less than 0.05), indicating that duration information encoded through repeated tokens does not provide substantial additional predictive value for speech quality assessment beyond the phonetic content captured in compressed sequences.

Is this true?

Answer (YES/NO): NO